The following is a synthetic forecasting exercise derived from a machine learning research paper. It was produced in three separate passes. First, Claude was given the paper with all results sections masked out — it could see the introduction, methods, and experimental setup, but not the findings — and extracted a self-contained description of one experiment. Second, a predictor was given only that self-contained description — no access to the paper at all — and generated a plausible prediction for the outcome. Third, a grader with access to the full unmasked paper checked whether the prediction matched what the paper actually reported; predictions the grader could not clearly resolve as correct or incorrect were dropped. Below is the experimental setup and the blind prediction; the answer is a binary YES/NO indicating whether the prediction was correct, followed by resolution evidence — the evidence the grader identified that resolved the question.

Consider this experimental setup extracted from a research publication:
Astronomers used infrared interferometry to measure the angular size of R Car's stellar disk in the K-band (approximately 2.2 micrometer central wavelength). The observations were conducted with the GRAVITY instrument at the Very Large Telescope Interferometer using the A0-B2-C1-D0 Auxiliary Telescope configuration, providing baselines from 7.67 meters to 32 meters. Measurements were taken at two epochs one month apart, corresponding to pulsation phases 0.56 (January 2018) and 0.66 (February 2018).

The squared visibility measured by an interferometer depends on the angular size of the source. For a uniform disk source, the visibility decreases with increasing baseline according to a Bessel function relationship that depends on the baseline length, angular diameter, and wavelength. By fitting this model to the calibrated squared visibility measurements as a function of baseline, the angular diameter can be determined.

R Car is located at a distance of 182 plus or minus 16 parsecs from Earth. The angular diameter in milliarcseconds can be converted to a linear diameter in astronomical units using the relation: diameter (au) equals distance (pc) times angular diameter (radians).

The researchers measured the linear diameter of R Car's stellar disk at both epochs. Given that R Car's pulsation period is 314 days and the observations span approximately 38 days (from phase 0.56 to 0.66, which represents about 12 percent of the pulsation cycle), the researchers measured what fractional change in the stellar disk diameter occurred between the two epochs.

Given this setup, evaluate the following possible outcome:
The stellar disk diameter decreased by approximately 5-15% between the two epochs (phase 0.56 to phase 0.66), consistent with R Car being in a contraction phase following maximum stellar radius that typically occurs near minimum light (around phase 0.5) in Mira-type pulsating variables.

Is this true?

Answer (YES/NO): YES